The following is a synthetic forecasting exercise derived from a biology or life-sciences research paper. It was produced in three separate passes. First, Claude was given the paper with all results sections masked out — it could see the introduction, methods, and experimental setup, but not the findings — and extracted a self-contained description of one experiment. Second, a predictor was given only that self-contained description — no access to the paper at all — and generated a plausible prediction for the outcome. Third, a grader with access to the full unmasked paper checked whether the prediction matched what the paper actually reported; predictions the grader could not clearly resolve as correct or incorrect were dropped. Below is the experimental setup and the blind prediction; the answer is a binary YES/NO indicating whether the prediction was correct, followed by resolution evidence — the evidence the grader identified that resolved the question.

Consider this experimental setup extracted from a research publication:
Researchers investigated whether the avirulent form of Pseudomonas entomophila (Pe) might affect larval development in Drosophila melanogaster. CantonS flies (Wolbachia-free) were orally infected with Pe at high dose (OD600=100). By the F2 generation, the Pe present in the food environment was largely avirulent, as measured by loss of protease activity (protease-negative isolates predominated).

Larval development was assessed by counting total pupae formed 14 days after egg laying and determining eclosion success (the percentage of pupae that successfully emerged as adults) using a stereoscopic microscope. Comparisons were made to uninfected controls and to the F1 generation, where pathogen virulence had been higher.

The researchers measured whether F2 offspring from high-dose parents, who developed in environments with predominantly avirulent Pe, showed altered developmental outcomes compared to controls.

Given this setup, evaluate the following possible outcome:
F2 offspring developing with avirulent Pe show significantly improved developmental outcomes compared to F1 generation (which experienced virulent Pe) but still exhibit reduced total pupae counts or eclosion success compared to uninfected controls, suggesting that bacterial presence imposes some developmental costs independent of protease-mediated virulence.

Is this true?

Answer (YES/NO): NO